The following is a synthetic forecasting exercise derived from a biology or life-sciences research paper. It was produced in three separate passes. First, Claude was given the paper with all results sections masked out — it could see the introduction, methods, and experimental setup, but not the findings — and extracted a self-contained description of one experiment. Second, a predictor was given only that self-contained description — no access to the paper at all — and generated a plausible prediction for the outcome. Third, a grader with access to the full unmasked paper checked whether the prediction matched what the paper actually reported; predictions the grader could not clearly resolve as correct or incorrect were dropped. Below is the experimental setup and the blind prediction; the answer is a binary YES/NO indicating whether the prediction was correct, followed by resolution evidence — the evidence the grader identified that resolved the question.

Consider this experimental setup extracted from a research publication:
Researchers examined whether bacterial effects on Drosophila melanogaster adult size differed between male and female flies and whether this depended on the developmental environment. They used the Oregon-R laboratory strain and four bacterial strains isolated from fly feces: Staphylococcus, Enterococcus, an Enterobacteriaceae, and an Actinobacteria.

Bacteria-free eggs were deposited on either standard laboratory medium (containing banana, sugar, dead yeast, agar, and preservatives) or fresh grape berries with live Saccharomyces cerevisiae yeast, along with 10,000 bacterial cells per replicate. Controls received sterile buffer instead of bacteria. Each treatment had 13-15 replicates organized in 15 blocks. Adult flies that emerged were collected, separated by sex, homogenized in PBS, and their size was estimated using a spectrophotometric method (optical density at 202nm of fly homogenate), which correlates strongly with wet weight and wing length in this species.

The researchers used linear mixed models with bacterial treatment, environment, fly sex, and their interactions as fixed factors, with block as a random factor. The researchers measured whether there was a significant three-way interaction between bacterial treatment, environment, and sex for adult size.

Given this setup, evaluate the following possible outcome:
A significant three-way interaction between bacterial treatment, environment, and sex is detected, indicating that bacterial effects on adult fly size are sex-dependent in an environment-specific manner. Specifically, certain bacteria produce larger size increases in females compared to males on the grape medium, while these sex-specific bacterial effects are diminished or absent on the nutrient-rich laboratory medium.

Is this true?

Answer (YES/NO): NO